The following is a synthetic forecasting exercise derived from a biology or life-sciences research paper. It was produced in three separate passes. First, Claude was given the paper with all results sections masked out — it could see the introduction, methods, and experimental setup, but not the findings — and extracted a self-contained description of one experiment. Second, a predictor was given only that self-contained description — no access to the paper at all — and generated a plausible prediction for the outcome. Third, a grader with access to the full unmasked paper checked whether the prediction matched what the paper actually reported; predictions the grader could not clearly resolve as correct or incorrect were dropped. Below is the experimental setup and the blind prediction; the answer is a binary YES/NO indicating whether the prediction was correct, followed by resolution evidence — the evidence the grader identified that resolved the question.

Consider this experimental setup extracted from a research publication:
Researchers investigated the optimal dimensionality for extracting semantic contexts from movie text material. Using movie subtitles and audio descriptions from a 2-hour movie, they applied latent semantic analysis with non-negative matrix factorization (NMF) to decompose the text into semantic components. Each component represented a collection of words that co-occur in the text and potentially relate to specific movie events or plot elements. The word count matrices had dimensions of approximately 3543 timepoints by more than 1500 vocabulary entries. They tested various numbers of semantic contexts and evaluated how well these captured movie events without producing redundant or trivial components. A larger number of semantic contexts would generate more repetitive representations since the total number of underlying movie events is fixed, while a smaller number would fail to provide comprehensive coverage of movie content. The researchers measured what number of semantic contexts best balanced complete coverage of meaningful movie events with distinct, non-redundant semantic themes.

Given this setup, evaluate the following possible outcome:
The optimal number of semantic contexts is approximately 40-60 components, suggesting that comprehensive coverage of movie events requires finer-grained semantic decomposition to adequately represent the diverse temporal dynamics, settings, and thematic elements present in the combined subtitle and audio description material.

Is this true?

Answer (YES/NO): NO